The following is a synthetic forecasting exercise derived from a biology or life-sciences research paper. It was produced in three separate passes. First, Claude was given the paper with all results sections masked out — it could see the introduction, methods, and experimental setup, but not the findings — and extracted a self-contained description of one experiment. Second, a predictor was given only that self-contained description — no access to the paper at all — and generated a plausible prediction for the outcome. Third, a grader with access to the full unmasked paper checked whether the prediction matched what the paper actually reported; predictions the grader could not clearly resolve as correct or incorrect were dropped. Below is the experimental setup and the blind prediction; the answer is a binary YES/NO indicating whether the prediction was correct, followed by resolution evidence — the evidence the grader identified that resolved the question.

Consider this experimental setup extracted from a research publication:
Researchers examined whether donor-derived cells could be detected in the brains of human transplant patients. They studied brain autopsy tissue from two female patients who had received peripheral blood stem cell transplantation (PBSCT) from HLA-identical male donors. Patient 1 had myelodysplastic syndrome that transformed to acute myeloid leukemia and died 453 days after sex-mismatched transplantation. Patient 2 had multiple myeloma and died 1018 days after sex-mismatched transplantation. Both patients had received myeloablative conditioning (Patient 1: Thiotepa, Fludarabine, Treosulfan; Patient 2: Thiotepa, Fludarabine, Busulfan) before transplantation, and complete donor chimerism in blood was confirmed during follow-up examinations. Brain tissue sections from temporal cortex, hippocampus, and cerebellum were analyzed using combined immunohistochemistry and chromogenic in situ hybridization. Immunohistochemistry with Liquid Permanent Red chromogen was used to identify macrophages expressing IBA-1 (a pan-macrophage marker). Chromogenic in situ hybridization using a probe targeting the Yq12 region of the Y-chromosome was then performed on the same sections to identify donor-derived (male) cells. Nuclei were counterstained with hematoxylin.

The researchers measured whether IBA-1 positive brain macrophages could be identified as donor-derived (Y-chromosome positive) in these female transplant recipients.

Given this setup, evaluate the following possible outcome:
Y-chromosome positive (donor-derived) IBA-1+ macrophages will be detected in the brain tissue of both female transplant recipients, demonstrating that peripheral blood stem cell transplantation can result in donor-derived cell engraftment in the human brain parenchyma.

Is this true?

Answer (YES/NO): YES